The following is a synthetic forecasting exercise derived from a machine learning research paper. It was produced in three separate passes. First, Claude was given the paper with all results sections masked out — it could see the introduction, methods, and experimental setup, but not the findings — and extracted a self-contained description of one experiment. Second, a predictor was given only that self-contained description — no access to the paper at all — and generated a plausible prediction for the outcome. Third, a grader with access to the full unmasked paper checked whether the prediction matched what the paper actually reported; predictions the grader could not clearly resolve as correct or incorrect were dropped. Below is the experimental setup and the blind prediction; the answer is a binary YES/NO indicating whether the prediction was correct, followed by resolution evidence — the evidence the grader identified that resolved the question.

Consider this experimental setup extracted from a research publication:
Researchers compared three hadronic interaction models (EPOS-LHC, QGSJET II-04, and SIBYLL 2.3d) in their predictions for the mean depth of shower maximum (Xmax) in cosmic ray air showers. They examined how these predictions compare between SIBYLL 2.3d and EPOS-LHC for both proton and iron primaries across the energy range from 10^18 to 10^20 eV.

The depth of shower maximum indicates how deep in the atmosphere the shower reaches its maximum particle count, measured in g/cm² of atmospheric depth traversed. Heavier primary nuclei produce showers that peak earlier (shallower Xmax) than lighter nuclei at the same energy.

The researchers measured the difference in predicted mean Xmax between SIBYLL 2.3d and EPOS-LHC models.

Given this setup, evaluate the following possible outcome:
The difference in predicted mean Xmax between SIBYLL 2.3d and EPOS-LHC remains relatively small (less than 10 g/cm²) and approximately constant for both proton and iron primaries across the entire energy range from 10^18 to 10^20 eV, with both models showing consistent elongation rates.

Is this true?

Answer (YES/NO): YES